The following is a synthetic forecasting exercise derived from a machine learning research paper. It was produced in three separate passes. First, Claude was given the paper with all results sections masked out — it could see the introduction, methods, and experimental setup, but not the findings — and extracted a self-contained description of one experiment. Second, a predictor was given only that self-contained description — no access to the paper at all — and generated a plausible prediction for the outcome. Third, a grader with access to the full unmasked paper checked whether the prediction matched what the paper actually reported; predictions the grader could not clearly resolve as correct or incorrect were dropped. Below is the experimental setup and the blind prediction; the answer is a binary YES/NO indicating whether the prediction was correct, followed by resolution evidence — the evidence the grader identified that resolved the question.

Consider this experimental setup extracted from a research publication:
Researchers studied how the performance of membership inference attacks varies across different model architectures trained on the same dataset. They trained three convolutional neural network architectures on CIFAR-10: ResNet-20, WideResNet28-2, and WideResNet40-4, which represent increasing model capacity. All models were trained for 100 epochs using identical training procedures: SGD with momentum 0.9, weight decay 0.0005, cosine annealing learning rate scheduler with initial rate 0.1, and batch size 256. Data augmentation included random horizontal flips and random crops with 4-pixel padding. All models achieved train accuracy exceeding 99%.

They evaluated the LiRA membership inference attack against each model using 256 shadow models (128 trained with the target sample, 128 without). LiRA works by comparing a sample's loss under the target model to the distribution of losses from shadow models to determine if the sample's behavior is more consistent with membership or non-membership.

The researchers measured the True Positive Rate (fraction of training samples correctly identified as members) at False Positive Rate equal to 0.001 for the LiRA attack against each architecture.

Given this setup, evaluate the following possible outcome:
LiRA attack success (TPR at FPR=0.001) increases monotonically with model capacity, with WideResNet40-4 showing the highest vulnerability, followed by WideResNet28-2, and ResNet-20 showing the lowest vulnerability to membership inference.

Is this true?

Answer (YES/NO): NO